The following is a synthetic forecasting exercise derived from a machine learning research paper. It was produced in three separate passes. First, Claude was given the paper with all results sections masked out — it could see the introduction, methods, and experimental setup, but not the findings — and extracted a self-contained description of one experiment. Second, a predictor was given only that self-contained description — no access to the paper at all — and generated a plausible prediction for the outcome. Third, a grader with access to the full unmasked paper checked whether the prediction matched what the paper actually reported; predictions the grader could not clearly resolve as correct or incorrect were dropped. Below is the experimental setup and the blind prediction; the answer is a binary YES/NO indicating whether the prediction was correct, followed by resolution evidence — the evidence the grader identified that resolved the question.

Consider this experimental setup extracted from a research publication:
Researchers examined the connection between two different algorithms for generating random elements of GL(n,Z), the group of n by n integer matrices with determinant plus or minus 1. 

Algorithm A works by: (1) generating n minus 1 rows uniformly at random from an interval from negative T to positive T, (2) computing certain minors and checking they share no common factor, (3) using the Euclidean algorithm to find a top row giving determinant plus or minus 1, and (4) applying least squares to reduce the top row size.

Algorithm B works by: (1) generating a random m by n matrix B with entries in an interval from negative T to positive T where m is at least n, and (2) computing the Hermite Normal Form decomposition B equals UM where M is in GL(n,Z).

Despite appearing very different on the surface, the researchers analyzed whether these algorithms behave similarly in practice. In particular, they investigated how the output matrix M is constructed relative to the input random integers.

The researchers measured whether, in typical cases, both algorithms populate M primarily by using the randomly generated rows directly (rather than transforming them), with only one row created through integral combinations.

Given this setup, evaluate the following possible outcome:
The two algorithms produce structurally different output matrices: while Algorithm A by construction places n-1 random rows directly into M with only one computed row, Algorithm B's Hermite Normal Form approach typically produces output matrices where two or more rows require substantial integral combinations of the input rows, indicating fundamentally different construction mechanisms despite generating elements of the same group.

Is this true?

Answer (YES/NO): NO